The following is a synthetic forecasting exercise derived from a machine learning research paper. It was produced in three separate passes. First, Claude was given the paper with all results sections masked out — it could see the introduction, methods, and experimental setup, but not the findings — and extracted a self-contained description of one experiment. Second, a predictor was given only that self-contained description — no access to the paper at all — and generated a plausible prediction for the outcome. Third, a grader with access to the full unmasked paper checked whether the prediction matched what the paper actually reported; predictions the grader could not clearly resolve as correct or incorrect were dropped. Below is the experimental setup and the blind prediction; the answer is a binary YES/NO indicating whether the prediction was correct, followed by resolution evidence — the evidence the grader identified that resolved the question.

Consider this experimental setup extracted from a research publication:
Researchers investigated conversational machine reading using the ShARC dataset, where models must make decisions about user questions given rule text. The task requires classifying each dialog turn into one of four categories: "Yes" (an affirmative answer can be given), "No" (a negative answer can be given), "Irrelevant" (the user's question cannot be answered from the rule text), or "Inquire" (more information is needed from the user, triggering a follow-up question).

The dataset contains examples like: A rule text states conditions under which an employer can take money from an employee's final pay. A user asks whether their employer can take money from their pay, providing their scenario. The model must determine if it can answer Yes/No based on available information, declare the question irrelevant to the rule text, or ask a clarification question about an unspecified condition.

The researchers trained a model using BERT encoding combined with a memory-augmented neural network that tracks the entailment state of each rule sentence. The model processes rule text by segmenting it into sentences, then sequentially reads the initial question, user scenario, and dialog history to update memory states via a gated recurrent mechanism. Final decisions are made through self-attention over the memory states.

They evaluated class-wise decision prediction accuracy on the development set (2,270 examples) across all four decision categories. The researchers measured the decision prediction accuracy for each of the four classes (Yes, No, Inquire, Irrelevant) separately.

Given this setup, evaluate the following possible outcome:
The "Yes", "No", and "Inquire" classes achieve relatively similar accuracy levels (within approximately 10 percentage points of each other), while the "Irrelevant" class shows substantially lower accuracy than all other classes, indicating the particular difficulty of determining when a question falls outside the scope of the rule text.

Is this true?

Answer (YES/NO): NO